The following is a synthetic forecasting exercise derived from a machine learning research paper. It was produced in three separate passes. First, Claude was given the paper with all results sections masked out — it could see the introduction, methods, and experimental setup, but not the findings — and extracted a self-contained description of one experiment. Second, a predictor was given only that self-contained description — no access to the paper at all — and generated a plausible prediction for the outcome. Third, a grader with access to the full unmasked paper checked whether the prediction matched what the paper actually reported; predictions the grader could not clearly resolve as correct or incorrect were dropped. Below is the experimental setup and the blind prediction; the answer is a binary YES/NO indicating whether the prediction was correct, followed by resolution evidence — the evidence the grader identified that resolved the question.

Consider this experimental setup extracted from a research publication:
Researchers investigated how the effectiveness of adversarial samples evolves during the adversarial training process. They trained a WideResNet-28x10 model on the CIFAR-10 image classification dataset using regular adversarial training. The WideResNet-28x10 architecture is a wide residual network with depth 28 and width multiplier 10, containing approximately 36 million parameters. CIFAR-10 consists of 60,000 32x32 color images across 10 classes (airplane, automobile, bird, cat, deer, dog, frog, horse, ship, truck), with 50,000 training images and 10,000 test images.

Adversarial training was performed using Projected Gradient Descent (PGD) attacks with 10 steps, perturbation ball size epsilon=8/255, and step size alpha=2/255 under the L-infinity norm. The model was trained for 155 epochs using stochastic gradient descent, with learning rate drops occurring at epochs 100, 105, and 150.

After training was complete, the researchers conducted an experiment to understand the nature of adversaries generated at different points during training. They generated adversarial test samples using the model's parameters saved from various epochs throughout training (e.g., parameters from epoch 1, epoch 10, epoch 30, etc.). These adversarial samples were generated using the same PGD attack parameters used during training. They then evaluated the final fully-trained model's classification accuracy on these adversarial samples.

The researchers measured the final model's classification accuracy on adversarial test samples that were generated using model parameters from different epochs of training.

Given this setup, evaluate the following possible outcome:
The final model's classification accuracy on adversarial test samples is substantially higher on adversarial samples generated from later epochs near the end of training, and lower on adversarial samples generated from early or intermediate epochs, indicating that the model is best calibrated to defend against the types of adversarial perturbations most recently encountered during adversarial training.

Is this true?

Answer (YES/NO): NO